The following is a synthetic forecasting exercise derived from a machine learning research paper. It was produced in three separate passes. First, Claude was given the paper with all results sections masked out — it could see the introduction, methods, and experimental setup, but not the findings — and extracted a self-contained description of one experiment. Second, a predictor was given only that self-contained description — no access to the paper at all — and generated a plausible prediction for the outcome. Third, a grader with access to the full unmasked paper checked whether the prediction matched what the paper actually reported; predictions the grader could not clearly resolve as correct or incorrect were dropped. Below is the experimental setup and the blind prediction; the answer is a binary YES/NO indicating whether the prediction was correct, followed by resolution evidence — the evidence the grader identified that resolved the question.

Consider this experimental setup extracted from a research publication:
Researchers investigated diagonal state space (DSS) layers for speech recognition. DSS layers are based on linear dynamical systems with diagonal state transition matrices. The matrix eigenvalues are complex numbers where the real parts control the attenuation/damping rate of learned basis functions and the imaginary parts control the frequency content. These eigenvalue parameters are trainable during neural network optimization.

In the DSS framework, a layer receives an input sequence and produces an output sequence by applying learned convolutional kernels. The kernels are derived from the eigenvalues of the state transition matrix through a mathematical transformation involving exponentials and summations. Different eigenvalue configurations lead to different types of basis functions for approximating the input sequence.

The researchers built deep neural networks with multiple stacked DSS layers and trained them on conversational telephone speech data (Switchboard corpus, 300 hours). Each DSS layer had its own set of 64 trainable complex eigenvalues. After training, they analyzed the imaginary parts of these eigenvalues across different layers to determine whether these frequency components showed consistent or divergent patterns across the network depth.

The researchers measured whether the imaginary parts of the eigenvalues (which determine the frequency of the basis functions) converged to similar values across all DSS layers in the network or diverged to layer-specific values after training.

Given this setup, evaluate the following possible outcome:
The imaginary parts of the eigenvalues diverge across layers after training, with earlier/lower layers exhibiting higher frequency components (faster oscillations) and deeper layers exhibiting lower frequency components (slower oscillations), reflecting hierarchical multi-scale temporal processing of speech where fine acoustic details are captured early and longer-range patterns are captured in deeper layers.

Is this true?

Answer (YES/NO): NO